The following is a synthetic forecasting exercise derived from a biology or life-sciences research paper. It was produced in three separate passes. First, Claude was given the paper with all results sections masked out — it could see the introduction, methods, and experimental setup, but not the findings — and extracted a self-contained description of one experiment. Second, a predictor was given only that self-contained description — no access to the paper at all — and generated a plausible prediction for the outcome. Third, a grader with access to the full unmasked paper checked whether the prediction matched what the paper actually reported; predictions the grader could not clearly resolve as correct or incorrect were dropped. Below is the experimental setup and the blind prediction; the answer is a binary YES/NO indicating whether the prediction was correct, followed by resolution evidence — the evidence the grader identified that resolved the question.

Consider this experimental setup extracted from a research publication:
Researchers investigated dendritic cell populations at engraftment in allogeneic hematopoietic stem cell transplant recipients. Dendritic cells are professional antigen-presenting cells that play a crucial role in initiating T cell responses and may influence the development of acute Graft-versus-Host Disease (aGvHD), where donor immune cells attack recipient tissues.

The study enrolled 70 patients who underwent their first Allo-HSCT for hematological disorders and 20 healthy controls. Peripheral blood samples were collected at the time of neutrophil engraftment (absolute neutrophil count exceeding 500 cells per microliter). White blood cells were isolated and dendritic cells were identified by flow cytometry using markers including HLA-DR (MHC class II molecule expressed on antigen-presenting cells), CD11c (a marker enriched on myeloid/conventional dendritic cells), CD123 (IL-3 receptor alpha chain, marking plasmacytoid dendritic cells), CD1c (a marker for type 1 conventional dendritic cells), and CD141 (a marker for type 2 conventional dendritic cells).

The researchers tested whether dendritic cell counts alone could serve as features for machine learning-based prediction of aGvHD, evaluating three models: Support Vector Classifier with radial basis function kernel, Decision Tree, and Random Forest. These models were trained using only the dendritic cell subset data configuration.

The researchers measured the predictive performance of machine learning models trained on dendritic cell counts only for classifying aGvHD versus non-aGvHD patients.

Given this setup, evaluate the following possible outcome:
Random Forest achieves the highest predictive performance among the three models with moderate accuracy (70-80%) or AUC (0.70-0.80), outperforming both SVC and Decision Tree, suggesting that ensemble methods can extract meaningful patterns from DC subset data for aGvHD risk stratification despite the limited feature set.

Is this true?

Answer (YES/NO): NO